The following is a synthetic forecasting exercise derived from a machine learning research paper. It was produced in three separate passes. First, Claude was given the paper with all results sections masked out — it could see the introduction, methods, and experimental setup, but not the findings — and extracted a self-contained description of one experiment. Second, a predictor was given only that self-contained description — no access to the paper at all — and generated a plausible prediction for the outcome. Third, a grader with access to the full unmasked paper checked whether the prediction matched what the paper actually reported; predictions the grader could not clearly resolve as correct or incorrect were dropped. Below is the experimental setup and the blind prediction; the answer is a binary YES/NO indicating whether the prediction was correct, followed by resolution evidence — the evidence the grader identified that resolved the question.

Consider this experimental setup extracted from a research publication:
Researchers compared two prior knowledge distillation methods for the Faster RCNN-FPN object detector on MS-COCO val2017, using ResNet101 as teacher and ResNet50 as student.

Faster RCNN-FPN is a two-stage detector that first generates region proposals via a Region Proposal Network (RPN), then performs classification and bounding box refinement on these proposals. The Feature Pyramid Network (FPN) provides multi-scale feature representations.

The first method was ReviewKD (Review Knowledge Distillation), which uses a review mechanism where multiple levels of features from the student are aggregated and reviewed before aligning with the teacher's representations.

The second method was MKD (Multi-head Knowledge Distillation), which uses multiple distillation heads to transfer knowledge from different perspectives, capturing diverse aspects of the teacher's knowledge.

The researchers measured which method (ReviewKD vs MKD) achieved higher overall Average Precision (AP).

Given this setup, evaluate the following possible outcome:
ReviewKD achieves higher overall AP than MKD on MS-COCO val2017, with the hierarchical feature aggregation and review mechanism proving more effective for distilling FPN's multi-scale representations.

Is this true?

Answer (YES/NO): YES